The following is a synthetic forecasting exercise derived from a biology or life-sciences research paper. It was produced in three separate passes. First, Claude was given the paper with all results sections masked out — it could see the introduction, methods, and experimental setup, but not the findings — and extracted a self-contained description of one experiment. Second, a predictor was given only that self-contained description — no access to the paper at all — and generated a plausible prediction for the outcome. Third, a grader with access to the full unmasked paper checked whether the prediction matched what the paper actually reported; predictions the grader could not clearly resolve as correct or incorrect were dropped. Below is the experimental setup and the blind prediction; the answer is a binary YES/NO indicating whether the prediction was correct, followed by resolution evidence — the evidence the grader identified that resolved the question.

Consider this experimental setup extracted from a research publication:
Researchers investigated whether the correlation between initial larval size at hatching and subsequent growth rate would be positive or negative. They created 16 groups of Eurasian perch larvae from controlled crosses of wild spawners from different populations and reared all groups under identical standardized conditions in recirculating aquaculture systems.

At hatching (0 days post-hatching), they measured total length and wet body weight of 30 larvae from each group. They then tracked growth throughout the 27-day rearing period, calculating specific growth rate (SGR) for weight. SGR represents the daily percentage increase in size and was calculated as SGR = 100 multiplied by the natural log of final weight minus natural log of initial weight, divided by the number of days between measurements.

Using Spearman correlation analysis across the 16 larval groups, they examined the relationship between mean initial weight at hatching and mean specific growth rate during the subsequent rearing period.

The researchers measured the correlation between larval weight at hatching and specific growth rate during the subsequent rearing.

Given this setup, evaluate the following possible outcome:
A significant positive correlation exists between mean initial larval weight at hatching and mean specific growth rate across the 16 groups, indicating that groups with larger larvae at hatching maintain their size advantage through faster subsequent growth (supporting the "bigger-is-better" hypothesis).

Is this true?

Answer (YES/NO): NO